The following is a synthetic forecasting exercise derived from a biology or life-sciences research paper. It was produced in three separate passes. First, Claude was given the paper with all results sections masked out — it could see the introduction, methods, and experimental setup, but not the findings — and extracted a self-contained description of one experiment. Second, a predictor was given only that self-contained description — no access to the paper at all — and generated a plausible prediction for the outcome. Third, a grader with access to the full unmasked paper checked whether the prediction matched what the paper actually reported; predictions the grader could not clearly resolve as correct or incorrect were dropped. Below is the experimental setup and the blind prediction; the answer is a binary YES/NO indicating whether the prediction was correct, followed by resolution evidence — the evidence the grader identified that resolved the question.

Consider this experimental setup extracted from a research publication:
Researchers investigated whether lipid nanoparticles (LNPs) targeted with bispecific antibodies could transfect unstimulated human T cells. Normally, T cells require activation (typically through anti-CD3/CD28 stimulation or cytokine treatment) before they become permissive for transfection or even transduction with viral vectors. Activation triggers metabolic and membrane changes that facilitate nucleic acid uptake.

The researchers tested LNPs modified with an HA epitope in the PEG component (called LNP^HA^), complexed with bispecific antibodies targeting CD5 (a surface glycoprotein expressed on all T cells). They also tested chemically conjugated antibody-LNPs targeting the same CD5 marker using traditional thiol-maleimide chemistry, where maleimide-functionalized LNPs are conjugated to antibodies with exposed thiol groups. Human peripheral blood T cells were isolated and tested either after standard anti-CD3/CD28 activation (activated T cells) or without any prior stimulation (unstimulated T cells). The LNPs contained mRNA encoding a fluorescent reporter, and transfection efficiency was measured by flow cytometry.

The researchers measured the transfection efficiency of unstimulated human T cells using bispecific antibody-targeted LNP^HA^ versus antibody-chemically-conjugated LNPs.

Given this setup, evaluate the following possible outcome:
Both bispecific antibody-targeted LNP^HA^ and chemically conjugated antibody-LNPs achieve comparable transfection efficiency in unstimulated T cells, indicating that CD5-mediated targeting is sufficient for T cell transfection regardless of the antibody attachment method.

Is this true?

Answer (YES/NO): NO